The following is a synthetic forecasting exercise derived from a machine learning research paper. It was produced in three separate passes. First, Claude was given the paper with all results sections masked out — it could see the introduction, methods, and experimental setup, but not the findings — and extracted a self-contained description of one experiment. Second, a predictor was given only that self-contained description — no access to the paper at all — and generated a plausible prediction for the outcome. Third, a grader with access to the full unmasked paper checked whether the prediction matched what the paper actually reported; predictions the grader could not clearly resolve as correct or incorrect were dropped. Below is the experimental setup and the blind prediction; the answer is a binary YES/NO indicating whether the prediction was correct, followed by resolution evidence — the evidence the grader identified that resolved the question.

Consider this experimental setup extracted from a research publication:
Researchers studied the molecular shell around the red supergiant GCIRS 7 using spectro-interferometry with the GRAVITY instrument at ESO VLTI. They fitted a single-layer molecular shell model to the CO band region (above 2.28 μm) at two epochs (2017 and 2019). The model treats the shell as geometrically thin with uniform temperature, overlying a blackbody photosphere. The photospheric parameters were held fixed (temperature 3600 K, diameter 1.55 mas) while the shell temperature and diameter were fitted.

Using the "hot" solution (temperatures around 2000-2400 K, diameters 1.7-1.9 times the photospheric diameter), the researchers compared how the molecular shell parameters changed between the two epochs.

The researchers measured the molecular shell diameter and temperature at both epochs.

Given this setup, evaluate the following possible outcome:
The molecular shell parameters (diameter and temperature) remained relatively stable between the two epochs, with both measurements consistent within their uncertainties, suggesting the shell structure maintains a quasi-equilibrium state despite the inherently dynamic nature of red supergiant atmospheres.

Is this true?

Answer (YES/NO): NO